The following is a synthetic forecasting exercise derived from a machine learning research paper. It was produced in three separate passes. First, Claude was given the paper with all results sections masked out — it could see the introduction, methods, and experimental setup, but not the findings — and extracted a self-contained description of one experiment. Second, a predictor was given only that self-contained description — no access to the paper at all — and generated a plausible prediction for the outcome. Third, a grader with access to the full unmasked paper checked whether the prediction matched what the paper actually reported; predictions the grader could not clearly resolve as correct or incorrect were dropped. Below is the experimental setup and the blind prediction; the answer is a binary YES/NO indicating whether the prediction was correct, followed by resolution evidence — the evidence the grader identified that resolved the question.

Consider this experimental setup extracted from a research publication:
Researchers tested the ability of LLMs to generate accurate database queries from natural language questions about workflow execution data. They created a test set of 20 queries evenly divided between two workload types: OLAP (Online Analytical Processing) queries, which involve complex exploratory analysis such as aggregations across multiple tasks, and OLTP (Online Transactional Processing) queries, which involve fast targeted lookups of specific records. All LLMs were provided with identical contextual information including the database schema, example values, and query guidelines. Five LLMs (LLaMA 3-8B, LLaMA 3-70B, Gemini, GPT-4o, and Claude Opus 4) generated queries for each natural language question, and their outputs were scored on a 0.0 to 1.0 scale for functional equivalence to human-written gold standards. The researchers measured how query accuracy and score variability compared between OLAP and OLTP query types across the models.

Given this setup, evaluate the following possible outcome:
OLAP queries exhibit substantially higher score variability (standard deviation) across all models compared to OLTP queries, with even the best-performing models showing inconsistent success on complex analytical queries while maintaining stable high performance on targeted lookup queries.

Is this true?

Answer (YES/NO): NO